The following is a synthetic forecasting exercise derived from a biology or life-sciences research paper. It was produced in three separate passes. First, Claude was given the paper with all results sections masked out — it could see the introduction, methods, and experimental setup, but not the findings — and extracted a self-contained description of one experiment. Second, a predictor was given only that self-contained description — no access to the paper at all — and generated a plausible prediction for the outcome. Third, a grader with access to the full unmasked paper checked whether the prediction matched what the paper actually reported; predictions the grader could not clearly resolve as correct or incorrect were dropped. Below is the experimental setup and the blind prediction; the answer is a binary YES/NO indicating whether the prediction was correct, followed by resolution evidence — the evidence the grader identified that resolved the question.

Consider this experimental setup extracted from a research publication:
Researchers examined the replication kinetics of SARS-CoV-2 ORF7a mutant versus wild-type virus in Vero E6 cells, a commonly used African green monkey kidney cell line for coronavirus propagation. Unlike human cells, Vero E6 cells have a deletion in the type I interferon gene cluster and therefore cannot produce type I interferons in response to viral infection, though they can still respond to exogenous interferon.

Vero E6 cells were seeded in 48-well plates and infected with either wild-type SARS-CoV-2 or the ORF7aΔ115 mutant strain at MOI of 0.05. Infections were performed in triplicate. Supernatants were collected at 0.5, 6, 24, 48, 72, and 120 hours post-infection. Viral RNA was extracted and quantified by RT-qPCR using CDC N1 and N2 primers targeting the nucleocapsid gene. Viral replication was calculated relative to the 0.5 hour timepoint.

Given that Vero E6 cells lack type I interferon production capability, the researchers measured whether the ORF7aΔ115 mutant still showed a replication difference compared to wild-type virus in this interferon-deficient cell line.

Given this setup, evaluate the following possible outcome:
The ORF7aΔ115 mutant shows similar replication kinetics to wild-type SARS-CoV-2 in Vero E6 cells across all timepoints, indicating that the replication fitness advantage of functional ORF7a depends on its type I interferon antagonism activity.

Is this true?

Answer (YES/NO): NO